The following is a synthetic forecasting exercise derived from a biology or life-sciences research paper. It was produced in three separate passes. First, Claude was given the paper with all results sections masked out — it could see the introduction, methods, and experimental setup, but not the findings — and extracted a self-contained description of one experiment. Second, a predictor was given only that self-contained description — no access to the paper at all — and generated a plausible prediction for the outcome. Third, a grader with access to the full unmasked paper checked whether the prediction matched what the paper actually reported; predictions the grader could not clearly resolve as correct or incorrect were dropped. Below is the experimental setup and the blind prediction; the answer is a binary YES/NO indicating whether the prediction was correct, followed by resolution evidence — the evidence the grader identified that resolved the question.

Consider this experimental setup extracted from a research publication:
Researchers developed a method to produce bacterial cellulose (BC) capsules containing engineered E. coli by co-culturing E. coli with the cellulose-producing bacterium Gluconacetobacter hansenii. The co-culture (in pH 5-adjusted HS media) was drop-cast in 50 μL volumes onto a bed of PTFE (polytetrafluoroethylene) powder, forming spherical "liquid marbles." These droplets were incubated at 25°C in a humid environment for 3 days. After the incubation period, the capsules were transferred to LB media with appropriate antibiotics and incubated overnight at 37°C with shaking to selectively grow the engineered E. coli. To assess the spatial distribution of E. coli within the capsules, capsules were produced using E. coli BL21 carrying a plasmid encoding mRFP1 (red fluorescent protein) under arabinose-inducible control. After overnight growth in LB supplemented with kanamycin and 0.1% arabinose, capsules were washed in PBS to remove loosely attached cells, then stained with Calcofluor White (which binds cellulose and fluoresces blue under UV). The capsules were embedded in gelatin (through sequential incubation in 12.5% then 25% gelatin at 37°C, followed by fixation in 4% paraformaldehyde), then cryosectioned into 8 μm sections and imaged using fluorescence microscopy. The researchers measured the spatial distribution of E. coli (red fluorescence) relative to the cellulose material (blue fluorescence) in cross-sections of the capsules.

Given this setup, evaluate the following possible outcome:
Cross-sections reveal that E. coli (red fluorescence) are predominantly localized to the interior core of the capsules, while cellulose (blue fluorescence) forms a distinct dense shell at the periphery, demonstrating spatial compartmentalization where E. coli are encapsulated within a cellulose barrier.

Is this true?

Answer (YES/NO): NO